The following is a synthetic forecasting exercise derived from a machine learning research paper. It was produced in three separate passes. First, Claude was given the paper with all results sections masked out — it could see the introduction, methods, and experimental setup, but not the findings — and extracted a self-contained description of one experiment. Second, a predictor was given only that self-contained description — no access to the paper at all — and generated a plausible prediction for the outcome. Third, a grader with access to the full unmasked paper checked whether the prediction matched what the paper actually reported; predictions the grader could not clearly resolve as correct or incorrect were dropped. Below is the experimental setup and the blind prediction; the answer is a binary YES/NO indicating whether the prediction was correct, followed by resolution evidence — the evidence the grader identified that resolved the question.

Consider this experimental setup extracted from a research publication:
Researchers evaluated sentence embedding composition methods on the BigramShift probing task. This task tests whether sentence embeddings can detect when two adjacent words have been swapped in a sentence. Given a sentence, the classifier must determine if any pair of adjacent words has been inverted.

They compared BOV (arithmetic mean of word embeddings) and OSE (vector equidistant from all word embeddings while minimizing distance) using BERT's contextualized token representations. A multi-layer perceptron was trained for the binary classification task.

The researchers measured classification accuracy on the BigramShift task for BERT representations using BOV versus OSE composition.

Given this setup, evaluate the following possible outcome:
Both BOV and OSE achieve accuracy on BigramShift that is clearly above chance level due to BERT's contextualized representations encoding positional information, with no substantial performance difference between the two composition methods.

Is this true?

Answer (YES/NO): YES